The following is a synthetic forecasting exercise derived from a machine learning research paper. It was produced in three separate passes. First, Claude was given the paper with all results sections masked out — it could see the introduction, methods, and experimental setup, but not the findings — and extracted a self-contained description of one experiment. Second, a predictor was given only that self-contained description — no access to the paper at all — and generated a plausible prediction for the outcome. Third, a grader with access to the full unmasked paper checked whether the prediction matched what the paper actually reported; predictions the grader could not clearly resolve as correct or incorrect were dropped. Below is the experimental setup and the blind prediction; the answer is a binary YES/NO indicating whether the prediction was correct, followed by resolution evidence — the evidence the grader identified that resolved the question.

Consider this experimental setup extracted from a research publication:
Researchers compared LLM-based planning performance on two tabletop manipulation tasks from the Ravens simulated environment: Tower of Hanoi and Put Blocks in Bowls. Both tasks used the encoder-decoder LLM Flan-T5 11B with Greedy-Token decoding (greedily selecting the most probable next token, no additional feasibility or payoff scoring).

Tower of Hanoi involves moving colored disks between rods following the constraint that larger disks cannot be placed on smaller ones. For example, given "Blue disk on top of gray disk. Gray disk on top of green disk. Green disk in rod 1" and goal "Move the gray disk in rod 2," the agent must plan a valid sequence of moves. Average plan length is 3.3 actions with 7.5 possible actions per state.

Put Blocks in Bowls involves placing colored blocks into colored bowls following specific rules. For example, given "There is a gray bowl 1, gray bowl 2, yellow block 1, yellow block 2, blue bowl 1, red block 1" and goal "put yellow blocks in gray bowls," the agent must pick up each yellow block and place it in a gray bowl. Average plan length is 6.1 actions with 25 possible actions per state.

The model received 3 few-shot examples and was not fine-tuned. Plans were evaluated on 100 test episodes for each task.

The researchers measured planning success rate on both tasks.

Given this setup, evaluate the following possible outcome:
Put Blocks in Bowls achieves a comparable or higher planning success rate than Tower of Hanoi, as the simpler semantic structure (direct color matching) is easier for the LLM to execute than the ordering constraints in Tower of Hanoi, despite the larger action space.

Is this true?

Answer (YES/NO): YES